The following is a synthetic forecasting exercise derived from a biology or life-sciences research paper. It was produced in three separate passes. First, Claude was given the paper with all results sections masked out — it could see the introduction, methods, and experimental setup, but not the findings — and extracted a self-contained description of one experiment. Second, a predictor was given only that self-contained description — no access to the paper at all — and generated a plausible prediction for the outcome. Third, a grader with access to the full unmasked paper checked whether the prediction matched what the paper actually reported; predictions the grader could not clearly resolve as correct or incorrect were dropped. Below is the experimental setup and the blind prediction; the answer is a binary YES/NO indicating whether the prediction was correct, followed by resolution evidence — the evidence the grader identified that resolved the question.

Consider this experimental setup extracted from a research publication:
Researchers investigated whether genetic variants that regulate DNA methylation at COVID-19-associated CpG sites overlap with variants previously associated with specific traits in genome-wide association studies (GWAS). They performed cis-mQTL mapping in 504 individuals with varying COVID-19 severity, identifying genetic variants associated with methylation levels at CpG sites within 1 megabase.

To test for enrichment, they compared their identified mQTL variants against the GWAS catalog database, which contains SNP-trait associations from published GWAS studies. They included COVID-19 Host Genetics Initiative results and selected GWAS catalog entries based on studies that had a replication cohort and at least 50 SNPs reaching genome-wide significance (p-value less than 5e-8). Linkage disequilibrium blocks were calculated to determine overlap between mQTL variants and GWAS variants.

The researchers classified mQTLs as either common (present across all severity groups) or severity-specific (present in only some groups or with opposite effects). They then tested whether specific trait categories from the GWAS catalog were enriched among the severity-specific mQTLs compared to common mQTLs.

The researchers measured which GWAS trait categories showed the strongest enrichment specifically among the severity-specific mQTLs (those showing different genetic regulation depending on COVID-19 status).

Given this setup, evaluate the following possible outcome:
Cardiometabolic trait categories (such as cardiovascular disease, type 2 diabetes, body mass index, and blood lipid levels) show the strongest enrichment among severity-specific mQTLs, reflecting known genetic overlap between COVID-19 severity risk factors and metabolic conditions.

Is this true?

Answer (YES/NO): NO